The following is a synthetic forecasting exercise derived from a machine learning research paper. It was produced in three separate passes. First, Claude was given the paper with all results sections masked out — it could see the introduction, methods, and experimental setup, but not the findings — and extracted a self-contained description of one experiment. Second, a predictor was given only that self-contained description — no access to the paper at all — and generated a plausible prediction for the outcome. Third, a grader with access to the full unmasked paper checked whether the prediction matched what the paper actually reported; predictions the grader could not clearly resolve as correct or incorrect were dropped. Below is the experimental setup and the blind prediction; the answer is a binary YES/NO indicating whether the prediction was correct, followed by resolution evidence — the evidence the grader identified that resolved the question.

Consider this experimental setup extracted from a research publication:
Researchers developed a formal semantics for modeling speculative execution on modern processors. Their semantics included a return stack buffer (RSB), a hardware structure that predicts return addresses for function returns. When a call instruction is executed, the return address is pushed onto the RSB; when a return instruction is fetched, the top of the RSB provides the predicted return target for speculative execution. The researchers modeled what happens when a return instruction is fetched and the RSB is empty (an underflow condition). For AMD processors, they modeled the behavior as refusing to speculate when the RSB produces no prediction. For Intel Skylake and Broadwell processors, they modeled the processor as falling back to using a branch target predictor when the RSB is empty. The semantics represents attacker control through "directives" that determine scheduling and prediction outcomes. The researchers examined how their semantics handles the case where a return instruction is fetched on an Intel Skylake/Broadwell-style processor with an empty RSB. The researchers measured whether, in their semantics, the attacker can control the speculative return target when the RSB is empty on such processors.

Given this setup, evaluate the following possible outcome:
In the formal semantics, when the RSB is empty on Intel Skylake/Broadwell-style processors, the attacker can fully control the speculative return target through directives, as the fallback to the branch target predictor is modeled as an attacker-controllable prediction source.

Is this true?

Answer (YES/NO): YES